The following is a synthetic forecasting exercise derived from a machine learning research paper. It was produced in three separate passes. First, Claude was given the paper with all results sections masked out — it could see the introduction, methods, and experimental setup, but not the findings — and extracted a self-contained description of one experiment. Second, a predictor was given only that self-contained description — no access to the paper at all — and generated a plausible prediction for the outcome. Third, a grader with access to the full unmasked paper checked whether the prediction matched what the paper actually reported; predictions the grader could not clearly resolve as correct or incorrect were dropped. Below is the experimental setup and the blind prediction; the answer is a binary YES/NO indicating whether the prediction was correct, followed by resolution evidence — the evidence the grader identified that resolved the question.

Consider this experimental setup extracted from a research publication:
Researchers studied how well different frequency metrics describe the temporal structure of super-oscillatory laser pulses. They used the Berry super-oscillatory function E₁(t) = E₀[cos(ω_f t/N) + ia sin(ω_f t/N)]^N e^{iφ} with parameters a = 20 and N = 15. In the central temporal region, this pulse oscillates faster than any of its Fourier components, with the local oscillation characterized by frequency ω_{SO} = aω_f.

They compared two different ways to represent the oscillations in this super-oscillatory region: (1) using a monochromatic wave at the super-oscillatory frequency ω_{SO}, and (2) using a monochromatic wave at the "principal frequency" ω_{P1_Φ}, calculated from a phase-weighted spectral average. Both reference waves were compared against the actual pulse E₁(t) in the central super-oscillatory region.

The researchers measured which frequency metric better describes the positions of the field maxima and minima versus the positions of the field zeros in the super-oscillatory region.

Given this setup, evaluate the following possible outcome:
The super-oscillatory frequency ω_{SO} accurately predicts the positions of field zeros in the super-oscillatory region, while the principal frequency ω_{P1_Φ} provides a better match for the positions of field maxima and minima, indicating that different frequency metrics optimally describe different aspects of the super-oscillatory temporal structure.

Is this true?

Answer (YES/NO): YES